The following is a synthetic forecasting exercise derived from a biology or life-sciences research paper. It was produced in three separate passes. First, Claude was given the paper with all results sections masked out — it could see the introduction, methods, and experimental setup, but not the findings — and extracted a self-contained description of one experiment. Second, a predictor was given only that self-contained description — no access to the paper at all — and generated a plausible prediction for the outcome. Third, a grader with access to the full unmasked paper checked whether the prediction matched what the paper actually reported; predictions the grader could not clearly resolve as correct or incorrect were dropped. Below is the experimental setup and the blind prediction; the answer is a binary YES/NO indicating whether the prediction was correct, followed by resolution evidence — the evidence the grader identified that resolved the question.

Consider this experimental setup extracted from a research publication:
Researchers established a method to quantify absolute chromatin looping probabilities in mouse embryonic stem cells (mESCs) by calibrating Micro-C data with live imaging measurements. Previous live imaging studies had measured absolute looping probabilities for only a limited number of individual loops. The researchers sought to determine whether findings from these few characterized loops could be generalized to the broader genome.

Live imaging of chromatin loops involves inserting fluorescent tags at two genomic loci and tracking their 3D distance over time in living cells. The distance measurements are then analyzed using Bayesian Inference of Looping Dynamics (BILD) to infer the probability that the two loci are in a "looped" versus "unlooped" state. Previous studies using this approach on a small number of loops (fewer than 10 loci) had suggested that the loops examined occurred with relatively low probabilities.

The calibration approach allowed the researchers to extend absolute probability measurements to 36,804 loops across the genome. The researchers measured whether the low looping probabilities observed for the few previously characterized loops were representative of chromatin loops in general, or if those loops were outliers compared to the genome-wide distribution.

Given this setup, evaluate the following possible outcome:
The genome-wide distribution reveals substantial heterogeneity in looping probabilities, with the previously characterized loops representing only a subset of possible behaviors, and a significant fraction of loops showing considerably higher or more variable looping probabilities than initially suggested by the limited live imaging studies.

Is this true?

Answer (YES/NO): NO